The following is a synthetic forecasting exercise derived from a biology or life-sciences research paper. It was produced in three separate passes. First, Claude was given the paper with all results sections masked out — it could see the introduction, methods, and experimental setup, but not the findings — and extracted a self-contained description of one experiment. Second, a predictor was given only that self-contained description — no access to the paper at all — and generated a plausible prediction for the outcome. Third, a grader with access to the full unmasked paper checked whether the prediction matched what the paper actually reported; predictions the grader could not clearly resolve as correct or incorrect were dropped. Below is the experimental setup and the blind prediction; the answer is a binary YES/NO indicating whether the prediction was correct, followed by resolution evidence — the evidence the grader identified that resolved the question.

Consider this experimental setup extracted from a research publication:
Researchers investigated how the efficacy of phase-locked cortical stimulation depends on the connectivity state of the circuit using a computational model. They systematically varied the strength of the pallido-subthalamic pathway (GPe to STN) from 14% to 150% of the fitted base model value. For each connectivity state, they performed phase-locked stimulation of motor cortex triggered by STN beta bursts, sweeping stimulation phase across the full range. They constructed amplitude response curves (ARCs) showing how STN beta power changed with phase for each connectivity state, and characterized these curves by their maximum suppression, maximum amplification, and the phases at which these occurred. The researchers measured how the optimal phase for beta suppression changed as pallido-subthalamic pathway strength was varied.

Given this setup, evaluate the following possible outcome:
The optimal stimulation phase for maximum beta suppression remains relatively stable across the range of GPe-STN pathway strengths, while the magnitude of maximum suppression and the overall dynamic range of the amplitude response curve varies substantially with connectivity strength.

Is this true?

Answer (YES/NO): NO